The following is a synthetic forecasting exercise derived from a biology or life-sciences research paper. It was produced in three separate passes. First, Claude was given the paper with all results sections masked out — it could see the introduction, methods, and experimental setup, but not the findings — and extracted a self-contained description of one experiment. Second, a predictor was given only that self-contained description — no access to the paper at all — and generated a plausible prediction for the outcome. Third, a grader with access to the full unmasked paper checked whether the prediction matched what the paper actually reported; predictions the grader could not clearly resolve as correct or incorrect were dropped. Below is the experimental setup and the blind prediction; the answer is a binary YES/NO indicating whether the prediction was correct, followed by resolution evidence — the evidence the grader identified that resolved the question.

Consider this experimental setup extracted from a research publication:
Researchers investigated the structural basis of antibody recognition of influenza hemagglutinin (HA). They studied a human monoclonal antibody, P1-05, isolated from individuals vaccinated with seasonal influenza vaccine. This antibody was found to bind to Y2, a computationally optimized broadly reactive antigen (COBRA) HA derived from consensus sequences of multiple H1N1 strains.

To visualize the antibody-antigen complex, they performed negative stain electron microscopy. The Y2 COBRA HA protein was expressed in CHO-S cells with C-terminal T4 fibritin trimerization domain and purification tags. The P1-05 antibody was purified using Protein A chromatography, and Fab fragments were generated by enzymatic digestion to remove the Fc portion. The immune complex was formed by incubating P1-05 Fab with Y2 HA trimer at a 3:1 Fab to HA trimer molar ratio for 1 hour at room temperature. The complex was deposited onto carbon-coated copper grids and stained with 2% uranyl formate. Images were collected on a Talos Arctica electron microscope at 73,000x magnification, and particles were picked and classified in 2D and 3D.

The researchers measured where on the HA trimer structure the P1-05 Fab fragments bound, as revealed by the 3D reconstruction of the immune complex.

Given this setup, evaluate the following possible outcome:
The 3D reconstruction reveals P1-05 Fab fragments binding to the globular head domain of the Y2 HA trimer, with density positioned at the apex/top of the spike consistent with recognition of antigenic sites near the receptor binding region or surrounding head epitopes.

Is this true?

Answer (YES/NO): NO